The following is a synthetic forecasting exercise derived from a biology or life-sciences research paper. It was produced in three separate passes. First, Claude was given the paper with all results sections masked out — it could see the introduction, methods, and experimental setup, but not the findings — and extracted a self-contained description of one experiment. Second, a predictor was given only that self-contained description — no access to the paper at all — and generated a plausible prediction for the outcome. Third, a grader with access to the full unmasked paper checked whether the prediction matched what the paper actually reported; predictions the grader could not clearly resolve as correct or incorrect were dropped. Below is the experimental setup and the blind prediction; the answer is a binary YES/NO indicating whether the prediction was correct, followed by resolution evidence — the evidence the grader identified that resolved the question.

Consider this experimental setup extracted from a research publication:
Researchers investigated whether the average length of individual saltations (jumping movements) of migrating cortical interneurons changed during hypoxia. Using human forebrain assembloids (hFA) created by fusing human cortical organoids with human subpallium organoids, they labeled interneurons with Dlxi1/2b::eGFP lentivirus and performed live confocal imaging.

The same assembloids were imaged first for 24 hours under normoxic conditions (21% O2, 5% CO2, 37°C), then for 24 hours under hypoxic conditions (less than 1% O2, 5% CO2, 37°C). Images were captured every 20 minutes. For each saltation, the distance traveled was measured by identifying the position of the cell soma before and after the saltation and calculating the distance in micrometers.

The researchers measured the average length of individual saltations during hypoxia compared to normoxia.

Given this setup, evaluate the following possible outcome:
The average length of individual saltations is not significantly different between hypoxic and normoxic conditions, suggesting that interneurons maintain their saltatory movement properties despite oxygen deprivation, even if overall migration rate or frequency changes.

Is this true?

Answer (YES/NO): YES